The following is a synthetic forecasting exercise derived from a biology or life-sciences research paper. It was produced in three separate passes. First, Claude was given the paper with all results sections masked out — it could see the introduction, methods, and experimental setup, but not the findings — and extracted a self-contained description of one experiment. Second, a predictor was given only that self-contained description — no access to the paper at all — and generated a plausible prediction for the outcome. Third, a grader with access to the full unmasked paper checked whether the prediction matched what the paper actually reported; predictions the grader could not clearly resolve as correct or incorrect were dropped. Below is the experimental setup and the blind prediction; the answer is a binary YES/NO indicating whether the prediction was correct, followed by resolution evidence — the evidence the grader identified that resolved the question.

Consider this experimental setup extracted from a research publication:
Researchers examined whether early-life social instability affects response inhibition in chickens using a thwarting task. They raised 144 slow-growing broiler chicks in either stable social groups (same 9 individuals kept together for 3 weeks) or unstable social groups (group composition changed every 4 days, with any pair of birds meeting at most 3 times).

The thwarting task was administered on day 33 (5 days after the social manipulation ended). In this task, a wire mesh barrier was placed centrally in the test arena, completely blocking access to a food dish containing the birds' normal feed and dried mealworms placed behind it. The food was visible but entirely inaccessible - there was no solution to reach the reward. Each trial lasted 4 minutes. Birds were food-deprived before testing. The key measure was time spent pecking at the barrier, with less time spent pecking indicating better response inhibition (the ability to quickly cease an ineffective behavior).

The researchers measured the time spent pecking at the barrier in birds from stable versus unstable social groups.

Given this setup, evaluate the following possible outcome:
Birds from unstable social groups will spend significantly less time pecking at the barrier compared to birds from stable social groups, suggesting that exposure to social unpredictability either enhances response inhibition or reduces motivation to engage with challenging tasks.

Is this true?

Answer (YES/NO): NO